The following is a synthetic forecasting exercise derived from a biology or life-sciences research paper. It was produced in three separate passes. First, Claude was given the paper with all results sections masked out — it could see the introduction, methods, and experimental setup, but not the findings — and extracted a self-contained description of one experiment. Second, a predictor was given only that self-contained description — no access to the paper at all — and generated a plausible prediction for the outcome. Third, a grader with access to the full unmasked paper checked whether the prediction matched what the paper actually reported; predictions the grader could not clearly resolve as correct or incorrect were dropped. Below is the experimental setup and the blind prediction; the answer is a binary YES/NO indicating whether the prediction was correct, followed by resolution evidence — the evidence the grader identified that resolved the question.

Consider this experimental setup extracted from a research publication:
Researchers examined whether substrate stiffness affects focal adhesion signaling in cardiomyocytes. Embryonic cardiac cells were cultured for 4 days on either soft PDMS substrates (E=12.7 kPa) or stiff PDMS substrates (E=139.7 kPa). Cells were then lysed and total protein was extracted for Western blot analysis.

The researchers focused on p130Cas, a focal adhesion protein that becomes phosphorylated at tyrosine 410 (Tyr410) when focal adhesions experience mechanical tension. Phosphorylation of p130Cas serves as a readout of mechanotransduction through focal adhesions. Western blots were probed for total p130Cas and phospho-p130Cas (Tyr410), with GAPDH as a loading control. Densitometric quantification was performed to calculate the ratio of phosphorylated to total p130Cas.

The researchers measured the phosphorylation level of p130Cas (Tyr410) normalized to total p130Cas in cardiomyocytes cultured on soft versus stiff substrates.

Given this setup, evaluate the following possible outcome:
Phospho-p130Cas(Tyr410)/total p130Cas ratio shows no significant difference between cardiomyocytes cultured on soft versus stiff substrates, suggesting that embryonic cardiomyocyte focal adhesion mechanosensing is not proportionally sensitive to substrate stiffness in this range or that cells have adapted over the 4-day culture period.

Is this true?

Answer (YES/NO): NO